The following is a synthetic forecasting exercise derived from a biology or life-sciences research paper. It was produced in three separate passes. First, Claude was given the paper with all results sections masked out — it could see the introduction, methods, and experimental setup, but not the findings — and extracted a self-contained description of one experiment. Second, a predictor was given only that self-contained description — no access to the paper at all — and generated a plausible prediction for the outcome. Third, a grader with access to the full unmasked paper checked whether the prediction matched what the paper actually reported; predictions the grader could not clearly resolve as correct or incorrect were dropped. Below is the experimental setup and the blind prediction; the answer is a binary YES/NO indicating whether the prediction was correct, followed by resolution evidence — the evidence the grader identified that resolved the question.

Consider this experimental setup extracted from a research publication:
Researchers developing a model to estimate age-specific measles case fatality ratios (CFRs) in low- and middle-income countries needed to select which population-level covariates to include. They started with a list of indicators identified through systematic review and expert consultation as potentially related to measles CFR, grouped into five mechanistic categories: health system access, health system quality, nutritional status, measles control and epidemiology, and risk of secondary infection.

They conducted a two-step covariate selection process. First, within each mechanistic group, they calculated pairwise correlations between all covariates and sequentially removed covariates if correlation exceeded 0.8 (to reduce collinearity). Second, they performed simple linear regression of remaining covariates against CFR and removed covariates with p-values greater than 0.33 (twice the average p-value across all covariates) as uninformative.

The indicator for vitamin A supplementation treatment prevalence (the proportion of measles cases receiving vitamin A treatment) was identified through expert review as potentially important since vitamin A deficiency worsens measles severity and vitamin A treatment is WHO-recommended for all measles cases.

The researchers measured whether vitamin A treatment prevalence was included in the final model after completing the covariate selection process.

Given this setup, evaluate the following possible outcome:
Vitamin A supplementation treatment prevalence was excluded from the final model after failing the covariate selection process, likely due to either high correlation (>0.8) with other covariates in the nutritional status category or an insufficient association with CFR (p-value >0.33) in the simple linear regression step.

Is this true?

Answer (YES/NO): NO